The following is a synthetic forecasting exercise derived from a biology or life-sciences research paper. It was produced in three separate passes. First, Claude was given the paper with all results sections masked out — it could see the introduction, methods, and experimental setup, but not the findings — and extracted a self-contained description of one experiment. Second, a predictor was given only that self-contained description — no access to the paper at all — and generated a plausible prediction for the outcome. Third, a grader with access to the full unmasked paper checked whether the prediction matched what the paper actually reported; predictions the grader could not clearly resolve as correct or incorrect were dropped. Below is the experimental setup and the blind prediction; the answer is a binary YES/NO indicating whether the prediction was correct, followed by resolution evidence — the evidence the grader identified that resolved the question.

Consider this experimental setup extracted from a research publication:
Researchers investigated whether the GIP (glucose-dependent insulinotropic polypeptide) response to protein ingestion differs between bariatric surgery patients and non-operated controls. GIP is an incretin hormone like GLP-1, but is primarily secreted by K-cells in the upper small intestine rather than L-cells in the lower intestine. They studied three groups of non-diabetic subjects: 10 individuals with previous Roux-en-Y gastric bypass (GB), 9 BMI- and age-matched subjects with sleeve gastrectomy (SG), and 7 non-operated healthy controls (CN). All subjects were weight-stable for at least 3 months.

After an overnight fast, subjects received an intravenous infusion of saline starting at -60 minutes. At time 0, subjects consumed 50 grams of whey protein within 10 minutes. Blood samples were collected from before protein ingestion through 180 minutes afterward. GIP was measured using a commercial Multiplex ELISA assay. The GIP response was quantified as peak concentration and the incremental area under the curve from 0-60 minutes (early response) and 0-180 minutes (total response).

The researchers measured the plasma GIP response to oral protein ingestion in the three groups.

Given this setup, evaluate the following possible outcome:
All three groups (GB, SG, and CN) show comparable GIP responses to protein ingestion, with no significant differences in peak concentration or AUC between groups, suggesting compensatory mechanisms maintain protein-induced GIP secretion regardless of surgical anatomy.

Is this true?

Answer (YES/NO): YES